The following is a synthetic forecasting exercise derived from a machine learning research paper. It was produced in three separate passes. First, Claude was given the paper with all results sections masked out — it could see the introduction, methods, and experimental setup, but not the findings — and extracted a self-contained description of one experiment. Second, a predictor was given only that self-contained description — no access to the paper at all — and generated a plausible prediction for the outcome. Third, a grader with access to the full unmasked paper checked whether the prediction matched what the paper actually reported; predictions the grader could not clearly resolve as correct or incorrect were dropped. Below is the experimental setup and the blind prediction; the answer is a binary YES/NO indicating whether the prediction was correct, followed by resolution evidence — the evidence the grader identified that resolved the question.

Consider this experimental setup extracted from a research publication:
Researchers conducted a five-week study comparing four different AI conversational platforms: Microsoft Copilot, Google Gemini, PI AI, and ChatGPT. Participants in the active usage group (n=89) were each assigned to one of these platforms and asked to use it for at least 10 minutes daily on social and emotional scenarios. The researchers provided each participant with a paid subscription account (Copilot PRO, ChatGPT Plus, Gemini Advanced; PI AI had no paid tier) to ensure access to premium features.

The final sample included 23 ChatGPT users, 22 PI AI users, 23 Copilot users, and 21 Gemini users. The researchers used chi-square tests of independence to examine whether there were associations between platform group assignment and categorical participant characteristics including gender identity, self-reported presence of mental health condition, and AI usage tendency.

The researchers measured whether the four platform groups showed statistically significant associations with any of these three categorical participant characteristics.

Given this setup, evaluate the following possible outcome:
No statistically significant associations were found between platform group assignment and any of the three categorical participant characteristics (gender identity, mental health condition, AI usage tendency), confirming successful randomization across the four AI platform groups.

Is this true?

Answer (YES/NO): YES